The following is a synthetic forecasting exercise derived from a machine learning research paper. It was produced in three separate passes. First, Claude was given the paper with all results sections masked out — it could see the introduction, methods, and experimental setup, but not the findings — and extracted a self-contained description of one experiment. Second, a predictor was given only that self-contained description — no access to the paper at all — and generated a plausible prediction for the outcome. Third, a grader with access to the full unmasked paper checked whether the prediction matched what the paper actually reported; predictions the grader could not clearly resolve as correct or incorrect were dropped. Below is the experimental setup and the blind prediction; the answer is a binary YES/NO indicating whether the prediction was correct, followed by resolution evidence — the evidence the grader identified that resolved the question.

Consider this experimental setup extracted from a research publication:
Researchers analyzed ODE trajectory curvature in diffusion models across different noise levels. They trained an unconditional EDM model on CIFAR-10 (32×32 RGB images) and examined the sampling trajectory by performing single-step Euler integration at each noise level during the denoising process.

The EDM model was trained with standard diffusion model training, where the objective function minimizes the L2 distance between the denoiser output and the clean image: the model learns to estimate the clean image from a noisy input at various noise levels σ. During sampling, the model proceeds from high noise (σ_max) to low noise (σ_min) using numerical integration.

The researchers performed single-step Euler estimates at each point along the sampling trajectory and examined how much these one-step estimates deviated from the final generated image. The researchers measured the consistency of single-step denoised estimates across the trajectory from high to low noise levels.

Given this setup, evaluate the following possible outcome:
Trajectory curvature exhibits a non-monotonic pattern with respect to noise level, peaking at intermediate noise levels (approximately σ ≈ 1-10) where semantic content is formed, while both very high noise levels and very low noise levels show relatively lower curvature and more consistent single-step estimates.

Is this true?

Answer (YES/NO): NO